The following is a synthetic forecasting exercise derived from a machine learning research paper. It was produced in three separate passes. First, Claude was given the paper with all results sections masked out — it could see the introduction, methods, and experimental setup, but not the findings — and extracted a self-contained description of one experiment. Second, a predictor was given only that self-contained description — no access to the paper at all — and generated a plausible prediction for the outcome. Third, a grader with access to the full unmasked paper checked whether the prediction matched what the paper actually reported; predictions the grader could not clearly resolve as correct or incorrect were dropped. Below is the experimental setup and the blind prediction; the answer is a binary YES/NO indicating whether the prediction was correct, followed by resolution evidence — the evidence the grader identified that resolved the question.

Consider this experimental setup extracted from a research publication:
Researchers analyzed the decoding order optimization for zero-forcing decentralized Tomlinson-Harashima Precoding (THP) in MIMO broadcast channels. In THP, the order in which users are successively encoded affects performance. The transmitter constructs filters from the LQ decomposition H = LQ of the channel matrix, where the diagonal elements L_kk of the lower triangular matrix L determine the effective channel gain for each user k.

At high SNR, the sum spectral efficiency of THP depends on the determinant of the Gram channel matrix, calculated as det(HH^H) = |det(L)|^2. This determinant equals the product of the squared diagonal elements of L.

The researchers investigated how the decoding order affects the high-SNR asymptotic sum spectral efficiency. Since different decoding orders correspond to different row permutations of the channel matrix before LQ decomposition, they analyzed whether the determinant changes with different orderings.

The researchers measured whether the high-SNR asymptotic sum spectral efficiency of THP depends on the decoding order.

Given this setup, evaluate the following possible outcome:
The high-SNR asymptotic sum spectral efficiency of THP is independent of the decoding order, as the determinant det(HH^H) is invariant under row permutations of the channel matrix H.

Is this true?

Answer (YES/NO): YES